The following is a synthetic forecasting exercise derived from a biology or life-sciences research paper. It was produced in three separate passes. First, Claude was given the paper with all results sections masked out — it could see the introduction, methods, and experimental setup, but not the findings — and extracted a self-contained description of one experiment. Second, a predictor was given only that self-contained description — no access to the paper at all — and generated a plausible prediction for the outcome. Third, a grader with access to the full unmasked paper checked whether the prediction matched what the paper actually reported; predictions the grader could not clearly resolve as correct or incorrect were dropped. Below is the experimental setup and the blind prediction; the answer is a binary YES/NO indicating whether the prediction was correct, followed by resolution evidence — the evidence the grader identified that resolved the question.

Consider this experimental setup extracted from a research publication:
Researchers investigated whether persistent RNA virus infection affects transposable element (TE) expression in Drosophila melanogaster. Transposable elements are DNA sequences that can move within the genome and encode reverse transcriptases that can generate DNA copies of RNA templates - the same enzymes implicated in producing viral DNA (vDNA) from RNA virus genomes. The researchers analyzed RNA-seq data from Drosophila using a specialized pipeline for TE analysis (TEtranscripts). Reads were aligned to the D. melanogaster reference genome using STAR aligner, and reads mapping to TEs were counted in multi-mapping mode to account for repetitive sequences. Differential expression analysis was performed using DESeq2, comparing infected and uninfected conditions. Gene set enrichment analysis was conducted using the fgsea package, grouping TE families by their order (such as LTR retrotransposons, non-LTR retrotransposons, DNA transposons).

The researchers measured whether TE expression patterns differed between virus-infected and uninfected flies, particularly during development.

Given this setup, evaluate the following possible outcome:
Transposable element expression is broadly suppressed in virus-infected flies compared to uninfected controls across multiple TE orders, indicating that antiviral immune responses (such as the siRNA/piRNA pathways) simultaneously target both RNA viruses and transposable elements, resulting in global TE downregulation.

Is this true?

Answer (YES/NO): NO